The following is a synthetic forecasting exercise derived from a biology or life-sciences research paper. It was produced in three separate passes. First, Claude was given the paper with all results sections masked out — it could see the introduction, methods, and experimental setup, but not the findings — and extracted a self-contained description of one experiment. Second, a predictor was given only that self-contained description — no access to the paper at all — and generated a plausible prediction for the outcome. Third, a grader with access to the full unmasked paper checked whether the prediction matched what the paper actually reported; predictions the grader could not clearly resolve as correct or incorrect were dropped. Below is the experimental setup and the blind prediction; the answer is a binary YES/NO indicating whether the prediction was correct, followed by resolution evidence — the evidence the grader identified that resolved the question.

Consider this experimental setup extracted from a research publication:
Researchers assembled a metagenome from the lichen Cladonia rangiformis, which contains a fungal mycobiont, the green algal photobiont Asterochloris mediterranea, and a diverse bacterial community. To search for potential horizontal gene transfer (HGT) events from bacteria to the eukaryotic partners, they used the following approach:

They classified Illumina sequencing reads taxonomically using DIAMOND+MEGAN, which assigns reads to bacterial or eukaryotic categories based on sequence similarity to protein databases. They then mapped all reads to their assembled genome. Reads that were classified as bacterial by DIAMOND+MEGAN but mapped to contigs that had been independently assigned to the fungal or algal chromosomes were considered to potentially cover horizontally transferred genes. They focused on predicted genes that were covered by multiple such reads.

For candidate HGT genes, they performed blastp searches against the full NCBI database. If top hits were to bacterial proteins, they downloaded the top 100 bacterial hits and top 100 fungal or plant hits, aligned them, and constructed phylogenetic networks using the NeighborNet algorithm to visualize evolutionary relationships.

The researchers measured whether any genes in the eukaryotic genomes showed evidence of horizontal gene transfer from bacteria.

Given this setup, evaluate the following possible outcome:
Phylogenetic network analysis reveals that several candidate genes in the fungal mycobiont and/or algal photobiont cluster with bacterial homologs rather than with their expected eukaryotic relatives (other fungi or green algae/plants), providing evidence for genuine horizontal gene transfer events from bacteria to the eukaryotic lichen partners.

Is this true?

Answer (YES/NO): YES